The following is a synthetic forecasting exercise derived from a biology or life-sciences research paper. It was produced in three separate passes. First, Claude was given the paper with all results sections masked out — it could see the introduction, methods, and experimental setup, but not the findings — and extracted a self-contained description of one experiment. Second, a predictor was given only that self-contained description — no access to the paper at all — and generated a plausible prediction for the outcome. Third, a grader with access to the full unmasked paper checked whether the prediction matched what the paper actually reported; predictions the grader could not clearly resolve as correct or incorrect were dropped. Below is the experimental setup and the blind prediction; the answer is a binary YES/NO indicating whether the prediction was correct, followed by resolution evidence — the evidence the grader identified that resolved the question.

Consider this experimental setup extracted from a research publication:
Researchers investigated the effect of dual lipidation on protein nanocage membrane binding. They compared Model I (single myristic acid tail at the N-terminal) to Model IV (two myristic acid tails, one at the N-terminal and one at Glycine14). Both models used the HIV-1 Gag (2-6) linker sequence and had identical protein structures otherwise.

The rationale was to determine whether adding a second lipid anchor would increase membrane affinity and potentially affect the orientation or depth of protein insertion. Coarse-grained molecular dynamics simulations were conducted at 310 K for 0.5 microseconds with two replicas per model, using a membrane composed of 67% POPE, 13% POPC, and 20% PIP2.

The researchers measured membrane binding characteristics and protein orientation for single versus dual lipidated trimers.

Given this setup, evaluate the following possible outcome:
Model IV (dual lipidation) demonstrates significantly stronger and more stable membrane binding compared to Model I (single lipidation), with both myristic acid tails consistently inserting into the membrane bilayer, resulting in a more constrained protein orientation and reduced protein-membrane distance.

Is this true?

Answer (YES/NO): NO